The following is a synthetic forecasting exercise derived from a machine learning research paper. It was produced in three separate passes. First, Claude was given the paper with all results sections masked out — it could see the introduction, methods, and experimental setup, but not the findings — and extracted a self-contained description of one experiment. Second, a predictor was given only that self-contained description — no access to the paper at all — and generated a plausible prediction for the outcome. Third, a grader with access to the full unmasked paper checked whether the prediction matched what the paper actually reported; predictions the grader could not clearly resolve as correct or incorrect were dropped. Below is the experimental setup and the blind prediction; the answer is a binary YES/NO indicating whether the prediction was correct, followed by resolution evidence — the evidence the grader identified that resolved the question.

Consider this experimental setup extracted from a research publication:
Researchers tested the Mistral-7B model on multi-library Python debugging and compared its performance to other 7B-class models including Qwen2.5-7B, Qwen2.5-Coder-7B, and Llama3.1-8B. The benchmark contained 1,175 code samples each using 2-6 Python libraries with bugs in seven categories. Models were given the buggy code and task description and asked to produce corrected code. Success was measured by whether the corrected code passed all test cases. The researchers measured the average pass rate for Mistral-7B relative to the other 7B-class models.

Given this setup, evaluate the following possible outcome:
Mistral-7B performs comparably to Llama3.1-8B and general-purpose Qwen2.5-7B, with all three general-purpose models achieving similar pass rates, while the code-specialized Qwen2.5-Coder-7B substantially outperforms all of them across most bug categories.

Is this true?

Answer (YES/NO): NO